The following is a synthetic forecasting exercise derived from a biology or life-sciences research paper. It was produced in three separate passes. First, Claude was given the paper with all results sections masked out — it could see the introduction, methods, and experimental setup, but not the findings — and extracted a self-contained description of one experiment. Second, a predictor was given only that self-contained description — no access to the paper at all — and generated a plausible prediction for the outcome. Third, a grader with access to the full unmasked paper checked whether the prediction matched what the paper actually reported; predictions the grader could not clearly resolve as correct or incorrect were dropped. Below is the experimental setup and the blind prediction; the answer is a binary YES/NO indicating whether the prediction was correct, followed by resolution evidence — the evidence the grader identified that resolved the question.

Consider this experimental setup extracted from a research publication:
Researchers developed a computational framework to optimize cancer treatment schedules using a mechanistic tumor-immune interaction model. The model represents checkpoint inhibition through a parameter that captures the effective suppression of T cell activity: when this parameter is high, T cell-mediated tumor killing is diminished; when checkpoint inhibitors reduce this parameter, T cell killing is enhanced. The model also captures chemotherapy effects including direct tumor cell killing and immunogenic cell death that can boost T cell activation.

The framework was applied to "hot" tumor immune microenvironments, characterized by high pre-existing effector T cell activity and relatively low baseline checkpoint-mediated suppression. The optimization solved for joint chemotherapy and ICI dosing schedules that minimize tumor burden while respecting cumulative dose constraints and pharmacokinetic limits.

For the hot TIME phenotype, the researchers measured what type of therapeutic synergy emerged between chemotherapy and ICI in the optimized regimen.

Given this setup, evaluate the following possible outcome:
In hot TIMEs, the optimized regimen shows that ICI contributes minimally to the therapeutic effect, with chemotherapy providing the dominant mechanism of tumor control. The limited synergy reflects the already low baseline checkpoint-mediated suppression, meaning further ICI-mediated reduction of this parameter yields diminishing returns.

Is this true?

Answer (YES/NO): NO